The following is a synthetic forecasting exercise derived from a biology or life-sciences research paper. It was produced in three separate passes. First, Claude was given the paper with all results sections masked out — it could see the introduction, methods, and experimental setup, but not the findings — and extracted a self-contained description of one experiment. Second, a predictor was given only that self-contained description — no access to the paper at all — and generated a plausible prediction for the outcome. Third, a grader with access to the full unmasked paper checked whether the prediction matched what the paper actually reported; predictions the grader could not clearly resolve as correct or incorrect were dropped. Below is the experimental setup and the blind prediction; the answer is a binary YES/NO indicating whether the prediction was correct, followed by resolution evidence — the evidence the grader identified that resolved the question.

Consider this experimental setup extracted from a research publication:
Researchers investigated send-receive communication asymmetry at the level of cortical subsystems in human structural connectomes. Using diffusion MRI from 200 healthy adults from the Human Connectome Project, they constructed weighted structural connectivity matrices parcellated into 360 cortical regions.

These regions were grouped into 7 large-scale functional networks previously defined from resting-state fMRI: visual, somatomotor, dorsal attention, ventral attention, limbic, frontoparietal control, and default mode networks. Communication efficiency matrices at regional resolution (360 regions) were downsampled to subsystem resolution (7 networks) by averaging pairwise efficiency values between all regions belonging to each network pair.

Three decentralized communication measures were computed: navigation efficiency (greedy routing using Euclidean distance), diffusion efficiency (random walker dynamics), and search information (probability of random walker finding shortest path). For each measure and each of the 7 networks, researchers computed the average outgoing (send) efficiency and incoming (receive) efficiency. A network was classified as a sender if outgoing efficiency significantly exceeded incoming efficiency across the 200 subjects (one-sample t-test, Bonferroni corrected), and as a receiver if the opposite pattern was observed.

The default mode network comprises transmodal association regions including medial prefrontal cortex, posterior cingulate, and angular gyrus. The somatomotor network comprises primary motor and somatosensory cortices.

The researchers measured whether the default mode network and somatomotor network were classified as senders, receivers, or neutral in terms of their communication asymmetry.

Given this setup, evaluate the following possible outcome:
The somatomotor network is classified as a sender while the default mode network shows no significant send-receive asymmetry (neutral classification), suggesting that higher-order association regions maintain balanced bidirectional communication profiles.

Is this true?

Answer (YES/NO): NO